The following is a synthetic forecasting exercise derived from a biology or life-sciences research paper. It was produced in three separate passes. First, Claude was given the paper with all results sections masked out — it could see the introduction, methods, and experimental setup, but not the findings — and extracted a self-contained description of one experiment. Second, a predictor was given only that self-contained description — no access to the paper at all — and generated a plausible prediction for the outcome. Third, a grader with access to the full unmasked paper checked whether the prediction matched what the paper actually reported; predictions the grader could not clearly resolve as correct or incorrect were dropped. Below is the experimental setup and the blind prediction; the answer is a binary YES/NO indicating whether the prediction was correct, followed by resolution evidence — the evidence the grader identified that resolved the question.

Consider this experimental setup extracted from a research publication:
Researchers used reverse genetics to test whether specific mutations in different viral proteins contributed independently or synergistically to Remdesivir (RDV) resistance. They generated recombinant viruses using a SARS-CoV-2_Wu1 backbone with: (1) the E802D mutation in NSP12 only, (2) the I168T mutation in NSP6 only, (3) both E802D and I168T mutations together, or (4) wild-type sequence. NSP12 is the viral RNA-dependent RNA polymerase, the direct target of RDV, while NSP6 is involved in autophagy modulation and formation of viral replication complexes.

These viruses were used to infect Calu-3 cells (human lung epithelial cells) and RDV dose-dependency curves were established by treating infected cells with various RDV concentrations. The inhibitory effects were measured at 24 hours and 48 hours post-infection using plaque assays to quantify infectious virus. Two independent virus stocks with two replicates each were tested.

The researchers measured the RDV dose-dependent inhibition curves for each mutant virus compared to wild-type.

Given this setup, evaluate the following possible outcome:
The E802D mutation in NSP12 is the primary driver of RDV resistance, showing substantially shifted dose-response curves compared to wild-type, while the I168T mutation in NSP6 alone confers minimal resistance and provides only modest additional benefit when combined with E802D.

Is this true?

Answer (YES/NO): NO